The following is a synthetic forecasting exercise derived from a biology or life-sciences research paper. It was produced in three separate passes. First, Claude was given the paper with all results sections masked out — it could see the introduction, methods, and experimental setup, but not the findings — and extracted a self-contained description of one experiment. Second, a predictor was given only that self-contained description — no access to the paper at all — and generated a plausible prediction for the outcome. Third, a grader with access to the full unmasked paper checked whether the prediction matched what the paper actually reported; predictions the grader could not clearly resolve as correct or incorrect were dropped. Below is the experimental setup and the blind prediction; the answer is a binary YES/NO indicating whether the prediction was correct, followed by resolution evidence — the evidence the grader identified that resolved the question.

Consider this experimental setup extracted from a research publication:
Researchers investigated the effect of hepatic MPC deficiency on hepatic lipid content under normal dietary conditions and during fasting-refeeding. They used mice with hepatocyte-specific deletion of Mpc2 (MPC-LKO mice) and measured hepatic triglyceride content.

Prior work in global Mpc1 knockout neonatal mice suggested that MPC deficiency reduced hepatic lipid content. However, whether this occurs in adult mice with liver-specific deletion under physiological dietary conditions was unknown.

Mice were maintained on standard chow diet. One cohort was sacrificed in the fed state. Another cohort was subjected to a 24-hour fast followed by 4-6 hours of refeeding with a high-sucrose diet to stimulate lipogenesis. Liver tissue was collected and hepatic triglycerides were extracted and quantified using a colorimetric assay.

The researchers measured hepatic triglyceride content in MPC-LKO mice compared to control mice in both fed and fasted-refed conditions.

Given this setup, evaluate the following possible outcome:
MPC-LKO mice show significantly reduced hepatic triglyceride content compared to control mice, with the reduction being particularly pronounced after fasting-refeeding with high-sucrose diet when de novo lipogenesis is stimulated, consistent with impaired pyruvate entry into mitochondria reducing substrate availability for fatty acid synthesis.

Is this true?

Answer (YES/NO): NO